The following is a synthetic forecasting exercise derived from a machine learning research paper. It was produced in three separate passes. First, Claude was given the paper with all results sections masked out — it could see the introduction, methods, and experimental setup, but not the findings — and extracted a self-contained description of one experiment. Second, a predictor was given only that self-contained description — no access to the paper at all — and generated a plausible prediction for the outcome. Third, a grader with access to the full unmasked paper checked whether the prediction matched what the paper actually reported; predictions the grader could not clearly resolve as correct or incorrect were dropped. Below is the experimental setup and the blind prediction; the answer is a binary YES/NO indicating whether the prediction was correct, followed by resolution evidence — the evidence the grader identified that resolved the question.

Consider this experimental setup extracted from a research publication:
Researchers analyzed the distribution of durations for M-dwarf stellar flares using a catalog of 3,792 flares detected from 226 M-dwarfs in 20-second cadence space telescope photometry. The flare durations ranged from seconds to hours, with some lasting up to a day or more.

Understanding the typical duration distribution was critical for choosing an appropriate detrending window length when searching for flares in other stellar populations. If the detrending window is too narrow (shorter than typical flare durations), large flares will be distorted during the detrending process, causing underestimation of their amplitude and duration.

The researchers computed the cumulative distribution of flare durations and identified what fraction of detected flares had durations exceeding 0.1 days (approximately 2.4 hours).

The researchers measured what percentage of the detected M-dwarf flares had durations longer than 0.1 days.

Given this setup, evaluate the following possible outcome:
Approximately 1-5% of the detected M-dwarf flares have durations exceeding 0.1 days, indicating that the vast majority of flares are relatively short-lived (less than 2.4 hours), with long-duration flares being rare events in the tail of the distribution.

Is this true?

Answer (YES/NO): YES